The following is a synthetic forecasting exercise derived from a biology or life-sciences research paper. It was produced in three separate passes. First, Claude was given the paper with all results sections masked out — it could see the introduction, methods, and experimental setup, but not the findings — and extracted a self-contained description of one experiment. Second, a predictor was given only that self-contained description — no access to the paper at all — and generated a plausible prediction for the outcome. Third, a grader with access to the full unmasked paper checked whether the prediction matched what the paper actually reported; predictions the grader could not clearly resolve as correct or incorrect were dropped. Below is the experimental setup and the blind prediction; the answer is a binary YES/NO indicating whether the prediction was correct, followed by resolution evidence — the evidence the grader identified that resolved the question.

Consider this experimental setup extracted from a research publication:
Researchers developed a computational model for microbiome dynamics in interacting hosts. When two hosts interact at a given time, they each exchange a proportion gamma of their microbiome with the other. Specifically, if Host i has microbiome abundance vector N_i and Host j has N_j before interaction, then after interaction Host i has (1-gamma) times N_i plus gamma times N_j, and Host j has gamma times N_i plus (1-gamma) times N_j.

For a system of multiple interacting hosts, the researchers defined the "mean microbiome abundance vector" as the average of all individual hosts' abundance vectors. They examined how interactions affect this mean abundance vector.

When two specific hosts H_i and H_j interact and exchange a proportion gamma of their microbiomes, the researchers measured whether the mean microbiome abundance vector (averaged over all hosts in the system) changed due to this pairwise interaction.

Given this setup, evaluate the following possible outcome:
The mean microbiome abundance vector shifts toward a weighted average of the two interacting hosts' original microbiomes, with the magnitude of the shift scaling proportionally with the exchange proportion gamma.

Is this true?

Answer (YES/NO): NO